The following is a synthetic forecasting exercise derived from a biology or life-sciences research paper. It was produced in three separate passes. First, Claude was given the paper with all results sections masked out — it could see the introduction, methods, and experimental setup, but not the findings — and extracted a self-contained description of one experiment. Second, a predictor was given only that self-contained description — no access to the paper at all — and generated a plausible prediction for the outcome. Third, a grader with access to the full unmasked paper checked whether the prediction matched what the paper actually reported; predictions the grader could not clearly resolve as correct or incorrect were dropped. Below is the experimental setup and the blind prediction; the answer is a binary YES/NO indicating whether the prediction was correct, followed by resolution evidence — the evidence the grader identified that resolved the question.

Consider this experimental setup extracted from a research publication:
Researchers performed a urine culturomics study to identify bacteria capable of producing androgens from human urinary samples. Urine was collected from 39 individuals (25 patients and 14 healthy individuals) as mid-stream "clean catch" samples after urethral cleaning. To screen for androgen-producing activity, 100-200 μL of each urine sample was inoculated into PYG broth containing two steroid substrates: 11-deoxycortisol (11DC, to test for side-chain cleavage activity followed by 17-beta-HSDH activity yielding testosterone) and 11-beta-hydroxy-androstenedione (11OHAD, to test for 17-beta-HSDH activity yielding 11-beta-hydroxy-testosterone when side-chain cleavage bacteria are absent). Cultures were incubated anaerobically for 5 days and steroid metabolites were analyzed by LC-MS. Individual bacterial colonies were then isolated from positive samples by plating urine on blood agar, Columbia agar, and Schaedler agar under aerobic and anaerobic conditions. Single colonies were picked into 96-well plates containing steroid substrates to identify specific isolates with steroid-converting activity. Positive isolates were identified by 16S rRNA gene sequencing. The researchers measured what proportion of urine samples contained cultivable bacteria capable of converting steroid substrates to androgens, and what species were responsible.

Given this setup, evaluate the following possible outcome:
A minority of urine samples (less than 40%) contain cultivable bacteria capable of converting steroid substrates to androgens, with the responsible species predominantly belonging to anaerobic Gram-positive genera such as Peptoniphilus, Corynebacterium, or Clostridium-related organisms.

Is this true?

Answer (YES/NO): NO